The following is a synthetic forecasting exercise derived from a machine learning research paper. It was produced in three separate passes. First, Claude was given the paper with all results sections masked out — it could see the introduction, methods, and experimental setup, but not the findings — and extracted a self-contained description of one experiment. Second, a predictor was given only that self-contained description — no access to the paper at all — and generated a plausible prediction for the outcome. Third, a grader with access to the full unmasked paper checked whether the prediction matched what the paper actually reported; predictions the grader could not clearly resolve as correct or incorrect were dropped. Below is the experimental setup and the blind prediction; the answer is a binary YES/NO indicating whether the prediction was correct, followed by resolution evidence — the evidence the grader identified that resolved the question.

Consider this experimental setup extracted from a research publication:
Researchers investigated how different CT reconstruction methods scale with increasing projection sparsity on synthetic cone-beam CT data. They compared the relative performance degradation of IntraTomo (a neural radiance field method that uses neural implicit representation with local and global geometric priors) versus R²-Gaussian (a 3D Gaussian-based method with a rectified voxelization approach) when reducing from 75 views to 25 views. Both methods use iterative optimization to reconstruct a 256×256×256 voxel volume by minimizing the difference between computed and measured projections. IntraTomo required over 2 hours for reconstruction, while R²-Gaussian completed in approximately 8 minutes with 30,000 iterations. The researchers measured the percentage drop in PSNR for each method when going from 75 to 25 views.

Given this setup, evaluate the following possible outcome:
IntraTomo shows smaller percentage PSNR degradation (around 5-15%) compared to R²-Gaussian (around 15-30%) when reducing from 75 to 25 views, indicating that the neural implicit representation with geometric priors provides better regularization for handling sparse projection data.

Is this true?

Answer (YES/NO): NO